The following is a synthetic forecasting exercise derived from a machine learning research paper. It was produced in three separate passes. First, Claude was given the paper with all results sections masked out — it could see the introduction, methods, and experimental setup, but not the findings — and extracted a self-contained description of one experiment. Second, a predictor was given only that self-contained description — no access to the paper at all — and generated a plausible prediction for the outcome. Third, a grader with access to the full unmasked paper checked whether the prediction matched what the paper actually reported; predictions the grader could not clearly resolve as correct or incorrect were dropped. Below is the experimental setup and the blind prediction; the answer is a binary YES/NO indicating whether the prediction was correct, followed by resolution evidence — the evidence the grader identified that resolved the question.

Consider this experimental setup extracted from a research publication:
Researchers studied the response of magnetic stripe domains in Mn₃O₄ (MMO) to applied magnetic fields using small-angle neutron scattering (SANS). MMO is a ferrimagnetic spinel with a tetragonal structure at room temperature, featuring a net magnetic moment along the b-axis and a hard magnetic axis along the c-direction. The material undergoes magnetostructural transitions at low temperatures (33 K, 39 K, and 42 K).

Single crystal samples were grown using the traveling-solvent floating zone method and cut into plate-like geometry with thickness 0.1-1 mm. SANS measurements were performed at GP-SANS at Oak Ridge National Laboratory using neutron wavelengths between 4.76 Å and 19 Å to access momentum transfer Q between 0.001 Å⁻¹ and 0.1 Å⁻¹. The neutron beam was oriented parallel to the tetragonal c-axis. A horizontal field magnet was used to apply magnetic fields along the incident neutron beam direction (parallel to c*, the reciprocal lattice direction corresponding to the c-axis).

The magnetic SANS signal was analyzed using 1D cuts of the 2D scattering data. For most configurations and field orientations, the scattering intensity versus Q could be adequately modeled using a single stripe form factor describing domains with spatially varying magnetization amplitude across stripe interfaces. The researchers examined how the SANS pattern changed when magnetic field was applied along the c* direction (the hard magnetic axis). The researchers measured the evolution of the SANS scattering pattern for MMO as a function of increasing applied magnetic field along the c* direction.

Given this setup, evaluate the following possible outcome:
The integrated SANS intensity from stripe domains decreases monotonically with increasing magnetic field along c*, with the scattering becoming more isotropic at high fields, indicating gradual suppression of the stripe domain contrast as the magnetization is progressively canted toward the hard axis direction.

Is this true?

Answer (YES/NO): NO